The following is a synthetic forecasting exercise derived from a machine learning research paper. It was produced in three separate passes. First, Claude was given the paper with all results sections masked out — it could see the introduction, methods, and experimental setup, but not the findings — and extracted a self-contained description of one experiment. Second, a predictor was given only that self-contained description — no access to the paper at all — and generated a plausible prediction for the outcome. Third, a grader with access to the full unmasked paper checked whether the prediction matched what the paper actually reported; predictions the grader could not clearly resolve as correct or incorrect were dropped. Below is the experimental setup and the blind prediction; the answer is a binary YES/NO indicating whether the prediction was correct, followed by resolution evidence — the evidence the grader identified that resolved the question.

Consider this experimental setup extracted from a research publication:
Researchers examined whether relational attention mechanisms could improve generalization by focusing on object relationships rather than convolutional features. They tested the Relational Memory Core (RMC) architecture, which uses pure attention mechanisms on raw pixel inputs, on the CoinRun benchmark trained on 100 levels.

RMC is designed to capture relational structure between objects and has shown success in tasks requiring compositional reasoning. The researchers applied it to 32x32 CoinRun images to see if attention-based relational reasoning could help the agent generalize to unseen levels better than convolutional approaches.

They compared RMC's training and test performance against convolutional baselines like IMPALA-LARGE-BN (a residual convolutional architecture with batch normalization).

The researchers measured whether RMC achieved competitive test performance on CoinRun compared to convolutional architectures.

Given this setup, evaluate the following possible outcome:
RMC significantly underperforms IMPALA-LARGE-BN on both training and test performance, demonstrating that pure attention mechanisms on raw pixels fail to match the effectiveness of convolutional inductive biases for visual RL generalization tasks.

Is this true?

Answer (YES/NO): YES